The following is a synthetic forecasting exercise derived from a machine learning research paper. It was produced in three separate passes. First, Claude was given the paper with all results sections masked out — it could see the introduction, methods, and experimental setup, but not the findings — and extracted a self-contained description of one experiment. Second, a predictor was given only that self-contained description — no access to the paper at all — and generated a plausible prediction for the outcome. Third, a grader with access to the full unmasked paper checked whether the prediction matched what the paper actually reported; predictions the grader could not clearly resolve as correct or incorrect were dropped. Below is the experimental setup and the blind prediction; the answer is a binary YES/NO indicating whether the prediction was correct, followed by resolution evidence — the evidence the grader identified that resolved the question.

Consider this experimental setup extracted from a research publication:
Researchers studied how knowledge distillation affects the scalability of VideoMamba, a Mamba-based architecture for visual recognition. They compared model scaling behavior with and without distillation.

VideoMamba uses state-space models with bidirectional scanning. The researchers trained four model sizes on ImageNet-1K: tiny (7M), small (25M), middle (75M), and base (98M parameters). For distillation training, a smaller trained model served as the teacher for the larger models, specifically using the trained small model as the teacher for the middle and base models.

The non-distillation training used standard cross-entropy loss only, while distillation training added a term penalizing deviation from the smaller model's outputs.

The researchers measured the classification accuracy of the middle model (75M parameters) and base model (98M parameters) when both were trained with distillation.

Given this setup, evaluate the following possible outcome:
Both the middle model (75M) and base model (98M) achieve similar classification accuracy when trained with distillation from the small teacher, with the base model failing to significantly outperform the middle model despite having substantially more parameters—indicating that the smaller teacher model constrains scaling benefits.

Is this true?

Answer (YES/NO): YES